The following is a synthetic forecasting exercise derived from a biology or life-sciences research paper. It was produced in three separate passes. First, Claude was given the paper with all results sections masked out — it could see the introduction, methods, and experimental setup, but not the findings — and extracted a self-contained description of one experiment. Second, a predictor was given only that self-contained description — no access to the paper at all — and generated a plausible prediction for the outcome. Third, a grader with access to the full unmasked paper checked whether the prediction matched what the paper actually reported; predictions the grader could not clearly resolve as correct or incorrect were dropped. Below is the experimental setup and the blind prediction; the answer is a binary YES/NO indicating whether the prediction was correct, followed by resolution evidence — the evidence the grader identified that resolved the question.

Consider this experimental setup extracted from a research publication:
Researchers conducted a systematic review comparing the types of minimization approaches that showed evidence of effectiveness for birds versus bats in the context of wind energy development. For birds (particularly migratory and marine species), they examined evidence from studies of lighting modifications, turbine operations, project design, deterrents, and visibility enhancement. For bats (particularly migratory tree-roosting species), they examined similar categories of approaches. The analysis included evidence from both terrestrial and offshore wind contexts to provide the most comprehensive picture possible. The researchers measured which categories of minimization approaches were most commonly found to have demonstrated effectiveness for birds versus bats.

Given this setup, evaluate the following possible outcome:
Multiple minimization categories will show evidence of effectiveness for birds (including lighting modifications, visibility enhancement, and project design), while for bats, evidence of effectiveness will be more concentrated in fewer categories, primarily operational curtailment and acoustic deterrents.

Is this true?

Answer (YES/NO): NO